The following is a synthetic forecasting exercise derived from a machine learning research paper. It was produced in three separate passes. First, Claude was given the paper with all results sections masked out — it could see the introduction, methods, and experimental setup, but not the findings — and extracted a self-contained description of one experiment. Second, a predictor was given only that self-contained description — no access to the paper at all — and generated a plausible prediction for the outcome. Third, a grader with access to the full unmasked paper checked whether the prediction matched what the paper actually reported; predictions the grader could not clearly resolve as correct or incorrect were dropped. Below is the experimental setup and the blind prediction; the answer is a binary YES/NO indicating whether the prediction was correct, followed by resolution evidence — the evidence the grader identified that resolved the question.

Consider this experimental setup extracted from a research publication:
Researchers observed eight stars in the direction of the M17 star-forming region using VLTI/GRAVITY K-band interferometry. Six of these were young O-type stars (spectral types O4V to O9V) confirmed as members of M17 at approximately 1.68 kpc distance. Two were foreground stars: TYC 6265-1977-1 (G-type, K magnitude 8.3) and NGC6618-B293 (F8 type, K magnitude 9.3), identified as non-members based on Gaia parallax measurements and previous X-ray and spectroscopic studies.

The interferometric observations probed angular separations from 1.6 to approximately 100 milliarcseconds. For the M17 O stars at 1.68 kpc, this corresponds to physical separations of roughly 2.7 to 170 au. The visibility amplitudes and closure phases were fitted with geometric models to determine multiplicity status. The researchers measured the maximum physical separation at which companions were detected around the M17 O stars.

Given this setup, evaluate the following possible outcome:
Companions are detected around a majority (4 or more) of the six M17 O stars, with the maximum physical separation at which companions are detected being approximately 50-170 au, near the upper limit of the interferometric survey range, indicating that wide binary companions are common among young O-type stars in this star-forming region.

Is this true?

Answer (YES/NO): YES